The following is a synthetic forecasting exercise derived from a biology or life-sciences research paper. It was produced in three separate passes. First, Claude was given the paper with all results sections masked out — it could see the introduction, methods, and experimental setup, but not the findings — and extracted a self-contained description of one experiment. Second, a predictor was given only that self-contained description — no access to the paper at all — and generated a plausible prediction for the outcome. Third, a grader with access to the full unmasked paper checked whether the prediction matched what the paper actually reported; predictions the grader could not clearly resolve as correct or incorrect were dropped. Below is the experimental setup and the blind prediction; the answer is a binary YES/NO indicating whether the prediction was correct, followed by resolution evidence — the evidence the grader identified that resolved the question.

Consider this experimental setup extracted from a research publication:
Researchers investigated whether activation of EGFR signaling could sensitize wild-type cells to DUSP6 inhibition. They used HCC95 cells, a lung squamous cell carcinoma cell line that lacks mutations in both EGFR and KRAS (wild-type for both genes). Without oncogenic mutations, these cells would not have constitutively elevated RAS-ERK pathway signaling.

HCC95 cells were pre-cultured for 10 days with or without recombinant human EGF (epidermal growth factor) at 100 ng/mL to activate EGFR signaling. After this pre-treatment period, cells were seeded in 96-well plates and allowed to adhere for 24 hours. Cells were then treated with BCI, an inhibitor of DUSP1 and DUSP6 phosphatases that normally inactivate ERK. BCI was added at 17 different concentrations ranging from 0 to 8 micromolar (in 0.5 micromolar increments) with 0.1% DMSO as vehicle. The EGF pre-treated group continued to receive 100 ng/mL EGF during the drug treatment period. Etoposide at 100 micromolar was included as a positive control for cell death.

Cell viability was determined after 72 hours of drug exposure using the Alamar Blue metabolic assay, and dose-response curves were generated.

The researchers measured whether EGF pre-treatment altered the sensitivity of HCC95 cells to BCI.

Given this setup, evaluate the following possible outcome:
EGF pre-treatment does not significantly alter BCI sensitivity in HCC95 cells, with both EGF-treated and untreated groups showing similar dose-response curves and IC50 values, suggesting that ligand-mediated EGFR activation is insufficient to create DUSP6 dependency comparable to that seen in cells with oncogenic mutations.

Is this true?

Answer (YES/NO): NO